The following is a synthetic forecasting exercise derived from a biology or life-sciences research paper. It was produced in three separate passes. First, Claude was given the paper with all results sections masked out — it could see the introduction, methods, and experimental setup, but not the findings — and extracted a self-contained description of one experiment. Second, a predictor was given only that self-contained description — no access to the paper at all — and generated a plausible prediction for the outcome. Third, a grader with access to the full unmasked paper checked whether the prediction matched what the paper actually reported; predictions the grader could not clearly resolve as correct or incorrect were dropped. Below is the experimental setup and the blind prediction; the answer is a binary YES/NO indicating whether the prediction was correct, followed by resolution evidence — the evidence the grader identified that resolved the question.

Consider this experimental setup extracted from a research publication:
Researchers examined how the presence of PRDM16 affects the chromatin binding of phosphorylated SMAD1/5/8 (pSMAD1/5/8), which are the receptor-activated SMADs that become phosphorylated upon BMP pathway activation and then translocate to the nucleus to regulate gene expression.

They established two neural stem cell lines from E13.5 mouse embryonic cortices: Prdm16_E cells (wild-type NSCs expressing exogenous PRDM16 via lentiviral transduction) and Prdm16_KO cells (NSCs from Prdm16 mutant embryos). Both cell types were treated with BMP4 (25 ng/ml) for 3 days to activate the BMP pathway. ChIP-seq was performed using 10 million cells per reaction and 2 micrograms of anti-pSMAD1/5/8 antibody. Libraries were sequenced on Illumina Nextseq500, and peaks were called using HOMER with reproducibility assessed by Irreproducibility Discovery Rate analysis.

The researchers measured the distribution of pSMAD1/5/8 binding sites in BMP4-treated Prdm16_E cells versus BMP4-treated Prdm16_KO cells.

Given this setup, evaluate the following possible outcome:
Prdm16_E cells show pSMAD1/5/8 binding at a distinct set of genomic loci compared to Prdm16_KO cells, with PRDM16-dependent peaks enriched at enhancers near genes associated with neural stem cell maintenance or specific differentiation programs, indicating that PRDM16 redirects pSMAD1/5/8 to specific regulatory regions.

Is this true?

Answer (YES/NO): NO